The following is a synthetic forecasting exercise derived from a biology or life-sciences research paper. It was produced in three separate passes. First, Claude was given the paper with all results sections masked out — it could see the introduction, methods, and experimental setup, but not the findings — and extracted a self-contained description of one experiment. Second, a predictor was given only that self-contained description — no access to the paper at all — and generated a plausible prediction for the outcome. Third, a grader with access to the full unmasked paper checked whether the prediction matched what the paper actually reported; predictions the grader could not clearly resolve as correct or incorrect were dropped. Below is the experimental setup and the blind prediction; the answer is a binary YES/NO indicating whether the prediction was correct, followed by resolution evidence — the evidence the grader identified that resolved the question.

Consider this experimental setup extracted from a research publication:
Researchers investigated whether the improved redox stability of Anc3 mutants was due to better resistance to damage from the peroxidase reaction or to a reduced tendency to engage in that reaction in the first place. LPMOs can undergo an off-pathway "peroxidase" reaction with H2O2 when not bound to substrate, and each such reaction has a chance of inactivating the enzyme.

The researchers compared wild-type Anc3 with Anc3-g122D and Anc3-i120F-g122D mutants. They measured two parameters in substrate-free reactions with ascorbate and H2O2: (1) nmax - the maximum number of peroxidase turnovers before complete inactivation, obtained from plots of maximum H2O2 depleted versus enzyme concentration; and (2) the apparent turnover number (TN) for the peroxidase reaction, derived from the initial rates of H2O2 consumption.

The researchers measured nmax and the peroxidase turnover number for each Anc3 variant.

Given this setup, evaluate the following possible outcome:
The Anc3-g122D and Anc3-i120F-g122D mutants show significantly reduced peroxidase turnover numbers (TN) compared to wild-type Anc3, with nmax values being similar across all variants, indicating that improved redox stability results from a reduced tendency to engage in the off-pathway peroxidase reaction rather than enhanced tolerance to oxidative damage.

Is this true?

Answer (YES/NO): YES